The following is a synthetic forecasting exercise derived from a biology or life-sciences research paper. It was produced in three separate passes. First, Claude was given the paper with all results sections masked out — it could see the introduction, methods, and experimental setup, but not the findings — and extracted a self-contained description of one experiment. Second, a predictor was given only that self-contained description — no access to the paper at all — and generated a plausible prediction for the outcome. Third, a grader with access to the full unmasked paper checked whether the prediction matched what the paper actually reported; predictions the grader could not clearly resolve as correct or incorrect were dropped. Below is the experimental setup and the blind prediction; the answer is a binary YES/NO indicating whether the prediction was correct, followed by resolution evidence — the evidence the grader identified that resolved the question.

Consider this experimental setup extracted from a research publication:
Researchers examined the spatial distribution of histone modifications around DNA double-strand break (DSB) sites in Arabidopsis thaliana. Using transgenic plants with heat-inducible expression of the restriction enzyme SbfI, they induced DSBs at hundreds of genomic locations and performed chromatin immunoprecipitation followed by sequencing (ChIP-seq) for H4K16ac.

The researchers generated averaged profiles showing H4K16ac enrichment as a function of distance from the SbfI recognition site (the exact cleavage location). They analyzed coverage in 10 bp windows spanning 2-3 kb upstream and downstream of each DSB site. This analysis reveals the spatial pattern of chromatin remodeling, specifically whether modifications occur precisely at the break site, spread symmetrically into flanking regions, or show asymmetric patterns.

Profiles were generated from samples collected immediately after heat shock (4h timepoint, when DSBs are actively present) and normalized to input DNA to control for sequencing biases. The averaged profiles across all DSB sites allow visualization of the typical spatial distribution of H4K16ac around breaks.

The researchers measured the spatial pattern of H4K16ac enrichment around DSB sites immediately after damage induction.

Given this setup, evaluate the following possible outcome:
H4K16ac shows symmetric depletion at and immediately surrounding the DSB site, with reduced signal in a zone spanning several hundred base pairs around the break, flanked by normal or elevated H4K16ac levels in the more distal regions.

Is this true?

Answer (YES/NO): NO